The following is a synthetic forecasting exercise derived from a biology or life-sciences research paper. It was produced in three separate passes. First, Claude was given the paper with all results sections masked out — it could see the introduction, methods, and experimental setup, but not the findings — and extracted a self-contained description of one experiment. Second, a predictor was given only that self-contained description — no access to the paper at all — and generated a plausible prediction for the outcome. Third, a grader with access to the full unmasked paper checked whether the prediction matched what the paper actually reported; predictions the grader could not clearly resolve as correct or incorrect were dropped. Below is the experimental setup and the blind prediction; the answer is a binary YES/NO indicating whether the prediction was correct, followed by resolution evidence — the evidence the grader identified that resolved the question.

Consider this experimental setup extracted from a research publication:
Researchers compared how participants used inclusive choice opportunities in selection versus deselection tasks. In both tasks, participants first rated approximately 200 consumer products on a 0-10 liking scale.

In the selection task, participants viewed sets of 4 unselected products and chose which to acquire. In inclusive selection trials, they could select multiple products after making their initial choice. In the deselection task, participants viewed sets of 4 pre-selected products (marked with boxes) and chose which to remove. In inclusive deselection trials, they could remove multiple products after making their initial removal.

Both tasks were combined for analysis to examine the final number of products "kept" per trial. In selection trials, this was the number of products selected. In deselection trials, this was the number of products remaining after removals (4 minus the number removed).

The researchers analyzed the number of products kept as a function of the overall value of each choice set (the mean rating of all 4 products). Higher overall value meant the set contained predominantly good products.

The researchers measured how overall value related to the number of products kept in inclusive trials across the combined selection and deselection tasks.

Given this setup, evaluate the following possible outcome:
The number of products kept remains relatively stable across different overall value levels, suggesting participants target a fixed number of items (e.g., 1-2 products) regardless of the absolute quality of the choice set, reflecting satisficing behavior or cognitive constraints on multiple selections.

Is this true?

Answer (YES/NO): NO